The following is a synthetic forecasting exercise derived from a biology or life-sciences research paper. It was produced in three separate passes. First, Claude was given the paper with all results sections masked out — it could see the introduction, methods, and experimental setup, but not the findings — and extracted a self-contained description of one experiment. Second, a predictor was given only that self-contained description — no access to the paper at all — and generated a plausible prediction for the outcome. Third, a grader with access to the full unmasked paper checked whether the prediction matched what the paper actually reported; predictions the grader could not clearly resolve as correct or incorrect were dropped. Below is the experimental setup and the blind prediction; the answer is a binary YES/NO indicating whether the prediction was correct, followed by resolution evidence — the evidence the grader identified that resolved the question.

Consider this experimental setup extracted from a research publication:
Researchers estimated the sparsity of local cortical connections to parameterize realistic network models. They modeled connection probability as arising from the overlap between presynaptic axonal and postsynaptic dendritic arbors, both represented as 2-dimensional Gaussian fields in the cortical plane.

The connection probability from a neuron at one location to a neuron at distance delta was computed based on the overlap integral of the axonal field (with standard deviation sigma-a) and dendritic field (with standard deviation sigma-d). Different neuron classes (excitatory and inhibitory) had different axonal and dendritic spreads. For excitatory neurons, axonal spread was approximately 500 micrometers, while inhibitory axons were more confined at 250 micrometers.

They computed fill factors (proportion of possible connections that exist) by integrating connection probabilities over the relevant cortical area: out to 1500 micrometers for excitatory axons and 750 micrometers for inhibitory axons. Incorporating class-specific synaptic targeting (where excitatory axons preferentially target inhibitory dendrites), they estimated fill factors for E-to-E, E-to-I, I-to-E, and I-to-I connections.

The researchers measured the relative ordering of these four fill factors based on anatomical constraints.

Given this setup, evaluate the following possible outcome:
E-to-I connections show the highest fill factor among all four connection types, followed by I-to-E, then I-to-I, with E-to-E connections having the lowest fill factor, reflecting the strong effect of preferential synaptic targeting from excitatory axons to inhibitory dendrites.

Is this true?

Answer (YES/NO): NO